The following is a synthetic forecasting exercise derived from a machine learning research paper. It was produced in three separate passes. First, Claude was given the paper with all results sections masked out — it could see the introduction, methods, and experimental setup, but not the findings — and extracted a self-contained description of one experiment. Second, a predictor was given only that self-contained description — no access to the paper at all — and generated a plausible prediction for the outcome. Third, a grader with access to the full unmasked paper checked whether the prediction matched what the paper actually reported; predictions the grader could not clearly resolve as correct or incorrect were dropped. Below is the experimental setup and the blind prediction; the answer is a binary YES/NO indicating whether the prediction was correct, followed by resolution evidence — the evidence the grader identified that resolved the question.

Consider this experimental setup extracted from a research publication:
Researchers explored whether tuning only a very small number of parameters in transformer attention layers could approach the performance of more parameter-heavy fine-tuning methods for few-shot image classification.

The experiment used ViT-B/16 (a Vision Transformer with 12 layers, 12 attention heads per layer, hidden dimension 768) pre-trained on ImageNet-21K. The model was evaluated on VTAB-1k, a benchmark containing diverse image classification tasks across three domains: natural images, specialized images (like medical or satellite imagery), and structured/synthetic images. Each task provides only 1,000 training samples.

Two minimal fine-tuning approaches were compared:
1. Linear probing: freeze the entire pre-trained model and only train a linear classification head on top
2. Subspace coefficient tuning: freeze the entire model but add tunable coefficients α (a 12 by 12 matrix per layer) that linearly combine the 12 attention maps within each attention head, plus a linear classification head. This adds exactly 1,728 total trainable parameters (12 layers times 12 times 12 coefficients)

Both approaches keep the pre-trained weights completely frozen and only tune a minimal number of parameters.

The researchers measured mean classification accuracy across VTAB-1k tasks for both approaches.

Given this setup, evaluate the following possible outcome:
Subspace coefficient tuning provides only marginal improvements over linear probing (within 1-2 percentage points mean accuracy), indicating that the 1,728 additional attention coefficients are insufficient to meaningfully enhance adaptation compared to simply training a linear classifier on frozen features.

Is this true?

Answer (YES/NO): NO